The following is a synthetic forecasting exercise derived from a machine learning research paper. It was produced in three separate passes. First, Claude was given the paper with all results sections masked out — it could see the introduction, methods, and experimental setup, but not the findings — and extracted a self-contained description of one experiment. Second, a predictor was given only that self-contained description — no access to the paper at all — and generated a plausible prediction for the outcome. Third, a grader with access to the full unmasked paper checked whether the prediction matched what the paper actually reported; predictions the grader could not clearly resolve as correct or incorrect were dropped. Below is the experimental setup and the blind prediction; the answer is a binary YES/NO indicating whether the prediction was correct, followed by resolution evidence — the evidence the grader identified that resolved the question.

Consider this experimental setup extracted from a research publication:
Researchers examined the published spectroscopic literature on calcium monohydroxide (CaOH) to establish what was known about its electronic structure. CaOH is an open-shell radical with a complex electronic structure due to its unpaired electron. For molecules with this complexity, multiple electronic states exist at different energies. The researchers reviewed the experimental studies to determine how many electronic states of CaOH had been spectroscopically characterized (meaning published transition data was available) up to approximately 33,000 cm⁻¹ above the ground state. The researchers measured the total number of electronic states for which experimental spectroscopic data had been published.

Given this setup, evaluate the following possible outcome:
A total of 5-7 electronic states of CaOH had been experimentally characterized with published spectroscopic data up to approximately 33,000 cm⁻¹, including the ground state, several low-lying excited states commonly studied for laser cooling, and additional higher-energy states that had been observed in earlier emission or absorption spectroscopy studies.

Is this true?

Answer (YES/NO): NO